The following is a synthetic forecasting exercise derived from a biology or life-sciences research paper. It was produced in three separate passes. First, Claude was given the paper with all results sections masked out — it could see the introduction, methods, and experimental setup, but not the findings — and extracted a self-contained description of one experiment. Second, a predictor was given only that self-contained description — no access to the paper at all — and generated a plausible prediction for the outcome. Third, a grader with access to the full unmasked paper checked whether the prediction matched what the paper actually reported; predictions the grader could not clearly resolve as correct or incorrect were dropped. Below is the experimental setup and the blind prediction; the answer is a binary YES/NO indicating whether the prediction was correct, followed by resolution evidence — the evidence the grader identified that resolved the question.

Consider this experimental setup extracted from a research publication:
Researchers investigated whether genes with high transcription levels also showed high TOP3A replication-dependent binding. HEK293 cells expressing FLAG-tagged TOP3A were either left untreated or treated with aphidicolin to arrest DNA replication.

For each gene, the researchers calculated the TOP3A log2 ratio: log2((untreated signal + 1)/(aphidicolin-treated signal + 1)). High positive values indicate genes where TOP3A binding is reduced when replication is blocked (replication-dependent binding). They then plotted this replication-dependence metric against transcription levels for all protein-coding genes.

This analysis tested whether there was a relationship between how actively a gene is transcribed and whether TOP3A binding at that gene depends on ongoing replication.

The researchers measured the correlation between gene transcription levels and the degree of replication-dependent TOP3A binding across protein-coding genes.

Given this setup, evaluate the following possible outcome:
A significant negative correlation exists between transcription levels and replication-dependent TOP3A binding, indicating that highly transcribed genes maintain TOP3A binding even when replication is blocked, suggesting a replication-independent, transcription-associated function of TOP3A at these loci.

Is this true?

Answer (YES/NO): NO